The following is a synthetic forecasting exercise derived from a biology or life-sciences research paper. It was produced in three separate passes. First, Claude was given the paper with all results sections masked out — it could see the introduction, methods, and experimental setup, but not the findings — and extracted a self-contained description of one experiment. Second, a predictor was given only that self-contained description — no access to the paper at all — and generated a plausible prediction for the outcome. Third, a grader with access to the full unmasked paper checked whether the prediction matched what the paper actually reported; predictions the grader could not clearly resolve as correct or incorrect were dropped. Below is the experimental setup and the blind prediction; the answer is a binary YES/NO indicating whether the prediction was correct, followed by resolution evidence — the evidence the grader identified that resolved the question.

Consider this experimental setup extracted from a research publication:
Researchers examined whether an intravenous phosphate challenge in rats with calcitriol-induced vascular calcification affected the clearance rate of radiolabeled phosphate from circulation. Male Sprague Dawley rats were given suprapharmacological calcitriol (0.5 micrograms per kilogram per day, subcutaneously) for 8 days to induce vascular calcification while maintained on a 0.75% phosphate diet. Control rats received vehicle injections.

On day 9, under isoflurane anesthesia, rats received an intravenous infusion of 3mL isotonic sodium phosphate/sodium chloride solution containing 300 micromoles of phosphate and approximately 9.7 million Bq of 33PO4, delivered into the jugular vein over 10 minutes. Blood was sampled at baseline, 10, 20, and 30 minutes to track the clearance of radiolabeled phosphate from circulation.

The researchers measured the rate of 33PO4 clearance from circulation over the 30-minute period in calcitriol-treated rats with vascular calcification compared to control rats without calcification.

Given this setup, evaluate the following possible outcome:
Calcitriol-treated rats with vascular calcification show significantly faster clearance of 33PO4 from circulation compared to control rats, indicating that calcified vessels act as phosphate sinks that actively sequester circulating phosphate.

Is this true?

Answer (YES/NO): YES